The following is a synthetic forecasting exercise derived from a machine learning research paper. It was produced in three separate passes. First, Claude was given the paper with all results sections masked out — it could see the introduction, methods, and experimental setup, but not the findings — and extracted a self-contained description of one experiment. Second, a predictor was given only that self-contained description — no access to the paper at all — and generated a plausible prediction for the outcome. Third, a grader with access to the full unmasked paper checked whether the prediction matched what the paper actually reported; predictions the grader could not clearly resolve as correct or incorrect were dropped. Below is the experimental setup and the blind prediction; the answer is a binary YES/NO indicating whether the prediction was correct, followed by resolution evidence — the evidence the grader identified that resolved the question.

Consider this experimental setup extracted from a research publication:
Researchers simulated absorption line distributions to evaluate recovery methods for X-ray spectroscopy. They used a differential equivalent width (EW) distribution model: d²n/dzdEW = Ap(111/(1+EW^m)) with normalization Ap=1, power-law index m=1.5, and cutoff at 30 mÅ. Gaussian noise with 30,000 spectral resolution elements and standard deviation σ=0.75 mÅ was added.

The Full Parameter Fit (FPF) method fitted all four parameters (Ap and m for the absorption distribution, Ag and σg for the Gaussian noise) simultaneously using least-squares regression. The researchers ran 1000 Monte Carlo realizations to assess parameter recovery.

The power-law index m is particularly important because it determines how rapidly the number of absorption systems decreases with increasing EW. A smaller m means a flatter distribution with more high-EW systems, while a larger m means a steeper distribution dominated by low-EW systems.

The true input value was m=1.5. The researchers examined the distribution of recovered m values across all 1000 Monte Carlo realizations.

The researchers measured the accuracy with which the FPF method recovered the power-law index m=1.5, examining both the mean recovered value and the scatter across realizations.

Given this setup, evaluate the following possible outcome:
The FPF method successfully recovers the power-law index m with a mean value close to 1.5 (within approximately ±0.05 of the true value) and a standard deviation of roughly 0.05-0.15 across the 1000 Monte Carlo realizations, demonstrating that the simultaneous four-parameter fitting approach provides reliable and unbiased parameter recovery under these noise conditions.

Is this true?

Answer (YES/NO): NO